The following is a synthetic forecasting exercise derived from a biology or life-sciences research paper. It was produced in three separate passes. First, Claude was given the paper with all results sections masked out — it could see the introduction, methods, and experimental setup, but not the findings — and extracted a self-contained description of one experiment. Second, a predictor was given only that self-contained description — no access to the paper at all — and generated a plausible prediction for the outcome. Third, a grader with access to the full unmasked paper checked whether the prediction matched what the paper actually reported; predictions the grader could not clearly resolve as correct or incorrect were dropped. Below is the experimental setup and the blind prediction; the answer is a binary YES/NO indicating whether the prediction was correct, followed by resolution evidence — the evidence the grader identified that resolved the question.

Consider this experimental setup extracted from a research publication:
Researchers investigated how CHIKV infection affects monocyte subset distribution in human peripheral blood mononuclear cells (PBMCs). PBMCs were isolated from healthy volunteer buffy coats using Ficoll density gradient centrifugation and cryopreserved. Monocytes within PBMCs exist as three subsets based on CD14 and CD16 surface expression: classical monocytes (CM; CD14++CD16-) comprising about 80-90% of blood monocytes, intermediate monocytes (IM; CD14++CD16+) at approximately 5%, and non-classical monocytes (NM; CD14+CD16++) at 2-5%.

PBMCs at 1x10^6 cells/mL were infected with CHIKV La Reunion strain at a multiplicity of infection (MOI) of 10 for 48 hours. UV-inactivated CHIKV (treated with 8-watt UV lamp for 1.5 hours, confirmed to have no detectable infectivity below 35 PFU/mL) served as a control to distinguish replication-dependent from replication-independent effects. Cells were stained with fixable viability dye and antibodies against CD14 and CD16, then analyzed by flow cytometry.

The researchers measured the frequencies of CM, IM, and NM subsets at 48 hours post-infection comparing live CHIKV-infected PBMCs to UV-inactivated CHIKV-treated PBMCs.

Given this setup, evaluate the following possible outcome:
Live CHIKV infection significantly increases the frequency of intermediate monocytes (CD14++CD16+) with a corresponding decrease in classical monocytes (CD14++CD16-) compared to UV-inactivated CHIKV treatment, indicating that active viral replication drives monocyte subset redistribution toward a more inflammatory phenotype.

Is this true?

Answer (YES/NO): YES